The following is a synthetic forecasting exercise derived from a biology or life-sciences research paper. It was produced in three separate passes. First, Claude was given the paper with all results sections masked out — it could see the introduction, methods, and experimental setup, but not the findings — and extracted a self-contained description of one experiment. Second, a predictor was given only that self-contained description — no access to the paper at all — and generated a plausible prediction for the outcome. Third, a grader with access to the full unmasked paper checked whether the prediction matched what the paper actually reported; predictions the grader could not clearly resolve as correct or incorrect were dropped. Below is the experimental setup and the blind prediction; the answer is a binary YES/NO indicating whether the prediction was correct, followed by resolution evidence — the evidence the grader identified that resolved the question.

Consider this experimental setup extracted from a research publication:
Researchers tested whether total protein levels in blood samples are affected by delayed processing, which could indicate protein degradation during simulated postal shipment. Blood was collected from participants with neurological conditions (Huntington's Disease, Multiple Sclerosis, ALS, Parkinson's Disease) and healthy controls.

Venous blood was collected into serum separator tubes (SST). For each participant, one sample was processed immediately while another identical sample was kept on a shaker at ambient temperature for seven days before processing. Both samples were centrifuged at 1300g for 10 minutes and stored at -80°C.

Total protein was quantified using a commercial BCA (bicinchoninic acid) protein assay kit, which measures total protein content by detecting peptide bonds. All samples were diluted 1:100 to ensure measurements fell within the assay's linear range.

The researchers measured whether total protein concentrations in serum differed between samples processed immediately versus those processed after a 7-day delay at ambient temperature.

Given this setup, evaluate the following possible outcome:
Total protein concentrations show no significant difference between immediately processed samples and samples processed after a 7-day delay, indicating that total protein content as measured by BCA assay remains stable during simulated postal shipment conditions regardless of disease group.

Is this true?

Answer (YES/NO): NO